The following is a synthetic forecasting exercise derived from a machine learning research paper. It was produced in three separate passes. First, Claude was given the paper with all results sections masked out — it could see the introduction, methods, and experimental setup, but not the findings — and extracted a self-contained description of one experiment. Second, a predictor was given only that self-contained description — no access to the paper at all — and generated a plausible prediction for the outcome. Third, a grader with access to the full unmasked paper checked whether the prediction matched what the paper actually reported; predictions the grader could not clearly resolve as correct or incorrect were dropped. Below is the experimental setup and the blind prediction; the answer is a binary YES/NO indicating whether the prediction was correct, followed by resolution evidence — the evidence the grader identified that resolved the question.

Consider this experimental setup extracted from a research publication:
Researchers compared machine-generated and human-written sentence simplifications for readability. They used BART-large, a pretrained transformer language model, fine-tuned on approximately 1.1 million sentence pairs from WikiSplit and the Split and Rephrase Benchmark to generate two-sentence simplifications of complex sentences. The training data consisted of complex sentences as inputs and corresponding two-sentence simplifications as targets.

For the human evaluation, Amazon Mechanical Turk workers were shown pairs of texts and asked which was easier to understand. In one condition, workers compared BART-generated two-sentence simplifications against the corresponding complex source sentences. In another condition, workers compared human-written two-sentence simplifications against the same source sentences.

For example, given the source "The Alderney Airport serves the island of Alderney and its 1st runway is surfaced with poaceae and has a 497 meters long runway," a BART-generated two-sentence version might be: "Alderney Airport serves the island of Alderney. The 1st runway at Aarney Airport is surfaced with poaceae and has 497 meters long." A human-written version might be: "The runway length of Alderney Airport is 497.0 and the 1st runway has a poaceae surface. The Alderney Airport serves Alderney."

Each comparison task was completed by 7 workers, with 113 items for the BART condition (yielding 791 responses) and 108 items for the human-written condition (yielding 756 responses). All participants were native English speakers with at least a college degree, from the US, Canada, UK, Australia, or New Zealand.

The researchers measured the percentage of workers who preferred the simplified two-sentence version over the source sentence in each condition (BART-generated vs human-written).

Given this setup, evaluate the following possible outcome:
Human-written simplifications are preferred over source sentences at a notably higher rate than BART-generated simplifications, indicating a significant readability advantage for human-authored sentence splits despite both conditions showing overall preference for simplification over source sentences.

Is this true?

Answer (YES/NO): NO